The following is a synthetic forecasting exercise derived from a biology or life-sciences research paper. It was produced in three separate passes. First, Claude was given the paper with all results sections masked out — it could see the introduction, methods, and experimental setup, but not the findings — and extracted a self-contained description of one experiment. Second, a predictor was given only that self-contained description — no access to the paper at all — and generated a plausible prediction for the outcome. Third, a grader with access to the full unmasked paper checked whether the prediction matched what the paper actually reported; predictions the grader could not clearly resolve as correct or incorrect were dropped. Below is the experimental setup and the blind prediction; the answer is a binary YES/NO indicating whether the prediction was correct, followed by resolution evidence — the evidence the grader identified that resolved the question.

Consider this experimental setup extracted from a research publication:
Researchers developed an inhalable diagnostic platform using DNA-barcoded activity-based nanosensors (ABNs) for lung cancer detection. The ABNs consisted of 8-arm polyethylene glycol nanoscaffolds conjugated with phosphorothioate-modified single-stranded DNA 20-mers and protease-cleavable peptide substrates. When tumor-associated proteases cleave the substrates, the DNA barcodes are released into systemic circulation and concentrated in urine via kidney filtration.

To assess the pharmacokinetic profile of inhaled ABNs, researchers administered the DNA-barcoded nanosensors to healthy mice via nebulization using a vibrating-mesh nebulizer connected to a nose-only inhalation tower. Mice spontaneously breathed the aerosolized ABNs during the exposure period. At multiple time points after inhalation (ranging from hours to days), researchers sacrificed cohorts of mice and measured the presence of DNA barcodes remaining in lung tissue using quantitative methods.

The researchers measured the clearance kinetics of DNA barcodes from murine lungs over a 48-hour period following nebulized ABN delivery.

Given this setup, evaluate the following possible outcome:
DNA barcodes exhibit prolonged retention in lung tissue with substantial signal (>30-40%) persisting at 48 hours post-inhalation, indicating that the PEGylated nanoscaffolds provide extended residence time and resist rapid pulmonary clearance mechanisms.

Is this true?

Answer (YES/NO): NO